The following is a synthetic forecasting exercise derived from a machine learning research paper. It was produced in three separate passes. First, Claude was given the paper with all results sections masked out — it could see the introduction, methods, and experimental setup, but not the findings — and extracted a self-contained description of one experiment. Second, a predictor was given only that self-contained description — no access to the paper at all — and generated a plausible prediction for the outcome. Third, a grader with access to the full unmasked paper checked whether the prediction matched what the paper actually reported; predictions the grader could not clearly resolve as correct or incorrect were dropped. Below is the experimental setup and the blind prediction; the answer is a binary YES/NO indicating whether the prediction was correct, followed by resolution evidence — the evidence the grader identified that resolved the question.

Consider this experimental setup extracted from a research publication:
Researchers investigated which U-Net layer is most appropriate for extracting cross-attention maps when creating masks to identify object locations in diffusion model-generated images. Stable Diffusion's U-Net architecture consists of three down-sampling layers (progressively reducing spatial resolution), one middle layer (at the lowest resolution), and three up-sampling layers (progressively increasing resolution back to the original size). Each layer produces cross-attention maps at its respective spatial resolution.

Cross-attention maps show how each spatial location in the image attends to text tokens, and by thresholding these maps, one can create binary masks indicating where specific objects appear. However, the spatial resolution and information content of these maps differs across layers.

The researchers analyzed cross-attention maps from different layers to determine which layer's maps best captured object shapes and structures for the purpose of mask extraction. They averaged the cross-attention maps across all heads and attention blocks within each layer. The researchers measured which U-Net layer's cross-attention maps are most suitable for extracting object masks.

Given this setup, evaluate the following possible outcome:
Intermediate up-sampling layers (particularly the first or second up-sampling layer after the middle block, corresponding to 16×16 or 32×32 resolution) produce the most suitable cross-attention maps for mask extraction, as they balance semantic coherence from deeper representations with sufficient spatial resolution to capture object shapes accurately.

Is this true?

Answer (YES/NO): YES